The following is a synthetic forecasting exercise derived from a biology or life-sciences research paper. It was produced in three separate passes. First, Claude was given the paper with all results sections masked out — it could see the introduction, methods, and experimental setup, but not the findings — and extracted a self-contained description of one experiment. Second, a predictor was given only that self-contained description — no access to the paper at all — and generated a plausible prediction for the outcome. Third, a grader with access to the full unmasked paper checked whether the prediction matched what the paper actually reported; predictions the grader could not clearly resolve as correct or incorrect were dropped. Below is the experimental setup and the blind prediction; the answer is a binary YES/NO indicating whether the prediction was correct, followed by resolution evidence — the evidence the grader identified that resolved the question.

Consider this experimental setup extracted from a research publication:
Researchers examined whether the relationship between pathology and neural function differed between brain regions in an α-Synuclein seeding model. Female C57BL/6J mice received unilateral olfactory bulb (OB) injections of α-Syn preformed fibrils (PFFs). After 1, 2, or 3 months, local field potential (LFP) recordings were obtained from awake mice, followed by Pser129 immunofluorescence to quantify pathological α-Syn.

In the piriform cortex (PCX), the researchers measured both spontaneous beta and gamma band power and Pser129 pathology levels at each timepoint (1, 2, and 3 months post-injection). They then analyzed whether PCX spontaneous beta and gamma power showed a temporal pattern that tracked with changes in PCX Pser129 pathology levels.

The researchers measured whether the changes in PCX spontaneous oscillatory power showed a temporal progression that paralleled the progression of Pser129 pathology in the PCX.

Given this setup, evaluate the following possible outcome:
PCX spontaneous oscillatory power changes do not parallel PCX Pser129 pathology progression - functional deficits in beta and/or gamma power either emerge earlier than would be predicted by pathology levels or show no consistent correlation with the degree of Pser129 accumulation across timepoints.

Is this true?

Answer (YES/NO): NO